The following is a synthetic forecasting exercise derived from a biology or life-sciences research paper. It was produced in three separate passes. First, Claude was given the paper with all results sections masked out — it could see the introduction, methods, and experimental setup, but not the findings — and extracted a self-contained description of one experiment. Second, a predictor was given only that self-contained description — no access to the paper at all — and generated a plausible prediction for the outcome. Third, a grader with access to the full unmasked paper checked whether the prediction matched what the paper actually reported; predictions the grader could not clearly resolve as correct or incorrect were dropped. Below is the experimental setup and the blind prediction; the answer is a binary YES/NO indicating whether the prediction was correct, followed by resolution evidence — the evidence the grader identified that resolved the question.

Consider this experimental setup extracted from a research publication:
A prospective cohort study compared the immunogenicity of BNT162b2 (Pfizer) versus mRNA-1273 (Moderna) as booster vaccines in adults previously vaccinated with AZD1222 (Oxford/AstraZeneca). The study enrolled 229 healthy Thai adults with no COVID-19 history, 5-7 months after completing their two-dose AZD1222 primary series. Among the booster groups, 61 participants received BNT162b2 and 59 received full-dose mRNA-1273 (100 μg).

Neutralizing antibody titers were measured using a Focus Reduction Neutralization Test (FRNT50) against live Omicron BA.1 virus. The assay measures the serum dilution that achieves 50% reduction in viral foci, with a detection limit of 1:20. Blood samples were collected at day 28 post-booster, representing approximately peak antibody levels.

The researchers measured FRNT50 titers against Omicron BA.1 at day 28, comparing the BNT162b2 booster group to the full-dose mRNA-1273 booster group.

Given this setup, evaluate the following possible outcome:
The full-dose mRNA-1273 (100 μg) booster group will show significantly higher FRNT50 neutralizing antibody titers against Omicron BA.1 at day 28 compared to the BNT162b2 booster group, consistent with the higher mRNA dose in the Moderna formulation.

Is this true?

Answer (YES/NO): YES